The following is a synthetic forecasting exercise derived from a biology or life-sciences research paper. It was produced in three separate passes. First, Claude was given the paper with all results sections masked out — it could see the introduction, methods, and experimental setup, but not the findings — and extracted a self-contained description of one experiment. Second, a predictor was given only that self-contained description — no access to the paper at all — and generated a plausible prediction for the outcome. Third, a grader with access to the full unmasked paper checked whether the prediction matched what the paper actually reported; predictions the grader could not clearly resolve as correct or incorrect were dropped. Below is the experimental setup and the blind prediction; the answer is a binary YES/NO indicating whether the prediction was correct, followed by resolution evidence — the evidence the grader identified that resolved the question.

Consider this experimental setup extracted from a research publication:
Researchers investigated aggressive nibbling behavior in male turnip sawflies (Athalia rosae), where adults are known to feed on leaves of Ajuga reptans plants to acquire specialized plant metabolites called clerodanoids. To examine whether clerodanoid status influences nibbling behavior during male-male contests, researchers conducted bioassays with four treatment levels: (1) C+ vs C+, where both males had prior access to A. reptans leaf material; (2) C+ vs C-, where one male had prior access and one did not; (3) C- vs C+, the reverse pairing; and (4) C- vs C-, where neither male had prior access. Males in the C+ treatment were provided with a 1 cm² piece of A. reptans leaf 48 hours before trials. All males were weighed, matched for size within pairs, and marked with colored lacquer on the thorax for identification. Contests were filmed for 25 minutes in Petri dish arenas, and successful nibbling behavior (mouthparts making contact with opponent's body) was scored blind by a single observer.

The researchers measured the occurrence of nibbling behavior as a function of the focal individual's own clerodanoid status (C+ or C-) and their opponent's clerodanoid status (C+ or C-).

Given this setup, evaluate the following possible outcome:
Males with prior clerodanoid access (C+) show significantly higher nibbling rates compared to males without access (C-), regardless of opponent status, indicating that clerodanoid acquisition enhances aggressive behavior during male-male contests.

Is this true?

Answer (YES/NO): NO